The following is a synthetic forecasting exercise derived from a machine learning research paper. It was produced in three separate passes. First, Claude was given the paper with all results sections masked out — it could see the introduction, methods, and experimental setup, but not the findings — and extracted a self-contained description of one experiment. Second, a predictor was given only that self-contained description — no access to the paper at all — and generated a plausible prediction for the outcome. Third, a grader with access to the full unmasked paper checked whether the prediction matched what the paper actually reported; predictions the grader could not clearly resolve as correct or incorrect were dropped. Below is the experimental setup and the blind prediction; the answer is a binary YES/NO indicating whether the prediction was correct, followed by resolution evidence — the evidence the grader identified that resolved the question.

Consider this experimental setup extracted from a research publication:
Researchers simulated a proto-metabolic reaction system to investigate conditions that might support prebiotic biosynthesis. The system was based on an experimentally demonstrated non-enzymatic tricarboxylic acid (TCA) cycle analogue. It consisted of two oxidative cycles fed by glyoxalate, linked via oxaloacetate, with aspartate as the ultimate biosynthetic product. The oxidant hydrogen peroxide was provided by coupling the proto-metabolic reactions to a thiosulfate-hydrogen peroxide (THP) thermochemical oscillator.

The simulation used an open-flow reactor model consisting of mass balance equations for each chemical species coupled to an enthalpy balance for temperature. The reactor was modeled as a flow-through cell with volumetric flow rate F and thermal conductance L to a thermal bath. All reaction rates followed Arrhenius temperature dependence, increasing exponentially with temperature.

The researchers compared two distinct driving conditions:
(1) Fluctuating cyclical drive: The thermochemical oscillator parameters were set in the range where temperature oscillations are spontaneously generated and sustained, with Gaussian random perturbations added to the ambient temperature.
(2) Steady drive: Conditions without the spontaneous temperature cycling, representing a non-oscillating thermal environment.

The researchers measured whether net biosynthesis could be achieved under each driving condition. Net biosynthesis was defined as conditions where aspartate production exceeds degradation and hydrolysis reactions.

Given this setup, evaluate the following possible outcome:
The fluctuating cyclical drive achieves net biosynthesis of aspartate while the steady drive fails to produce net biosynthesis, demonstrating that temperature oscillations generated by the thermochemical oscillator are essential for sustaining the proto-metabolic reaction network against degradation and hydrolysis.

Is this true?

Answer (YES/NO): YES